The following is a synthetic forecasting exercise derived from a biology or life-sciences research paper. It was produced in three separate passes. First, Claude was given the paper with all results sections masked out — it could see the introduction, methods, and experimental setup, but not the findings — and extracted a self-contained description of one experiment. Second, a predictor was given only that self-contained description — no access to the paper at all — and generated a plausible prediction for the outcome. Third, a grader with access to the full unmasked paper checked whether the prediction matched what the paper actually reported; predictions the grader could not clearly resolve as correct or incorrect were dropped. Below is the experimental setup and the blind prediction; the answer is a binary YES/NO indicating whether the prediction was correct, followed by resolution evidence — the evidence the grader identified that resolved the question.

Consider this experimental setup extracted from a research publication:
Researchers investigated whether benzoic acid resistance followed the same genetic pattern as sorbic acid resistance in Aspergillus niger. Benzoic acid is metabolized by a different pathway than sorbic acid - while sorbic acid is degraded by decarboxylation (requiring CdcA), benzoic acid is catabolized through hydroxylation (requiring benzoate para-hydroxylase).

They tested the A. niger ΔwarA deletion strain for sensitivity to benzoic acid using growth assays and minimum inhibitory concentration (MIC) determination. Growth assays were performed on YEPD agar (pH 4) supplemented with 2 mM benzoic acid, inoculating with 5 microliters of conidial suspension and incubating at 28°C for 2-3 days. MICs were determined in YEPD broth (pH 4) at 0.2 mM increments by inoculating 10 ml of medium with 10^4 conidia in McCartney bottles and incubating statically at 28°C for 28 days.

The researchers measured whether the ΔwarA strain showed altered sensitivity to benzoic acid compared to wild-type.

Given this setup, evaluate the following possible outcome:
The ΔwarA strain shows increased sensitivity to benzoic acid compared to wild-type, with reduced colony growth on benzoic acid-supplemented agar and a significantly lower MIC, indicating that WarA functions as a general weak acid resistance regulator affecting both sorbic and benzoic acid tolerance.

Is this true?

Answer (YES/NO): YES